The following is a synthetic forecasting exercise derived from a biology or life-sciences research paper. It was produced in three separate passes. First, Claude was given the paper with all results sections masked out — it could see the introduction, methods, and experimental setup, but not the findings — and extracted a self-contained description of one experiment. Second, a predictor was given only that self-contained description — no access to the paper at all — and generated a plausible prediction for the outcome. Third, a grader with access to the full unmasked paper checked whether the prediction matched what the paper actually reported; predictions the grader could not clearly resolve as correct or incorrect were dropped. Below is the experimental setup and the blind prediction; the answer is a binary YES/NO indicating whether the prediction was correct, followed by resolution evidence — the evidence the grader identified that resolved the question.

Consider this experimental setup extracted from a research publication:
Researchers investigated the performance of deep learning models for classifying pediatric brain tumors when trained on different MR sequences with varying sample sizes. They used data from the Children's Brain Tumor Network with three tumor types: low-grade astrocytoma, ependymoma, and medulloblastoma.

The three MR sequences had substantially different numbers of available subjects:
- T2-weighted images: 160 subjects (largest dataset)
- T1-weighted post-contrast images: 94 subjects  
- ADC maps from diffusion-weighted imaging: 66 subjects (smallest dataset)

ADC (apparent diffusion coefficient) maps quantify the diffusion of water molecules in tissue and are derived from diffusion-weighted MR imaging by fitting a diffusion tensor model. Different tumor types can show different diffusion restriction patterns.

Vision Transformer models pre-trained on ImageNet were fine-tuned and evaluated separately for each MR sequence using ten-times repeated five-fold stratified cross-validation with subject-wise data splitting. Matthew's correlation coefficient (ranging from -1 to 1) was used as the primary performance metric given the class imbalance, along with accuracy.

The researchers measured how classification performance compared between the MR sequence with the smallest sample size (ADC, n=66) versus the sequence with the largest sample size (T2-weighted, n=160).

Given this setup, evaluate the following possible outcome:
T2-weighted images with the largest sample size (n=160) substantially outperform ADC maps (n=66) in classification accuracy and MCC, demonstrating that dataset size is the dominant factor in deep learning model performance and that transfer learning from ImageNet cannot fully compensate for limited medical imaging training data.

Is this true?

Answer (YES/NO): NO